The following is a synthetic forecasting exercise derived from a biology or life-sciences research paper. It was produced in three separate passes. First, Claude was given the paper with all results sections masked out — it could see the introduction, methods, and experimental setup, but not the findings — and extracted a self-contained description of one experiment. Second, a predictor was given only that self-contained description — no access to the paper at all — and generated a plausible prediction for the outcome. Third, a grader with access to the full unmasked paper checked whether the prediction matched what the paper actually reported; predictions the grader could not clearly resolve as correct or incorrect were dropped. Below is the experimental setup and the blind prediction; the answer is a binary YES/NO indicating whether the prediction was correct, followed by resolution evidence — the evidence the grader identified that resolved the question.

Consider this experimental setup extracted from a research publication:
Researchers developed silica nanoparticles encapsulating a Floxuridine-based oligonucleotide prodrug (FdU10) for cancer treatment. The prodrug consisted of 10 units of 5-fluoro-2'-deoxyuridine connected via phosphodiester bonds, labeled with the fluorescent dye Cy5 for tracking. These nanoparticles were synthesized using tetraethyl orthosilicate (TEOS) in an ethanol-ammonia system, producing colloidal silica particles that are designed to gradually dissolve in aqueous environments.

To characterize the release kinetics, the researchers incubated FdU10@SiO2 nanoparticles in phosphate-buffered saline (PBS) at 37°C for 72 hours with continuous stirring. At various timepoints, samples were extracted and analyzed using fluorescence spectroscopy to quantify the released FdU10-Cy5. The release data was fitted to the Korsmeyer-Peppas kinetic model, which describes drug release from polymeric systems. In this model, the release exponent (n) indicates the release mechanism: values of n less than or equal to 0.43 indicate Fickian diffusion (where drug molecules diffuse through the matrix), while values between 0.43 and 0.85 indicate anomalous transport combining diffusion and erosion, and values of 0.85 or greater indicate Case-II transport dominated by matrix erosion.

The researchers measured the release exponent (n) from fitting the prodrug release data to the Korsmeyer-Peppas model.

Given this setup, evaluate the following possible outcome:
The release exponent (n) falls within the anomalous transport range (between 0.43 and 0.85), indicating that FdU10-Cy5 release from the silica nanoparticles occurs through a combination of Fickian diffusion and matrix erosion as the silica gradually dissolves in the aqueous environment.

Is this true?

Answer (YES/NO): NO